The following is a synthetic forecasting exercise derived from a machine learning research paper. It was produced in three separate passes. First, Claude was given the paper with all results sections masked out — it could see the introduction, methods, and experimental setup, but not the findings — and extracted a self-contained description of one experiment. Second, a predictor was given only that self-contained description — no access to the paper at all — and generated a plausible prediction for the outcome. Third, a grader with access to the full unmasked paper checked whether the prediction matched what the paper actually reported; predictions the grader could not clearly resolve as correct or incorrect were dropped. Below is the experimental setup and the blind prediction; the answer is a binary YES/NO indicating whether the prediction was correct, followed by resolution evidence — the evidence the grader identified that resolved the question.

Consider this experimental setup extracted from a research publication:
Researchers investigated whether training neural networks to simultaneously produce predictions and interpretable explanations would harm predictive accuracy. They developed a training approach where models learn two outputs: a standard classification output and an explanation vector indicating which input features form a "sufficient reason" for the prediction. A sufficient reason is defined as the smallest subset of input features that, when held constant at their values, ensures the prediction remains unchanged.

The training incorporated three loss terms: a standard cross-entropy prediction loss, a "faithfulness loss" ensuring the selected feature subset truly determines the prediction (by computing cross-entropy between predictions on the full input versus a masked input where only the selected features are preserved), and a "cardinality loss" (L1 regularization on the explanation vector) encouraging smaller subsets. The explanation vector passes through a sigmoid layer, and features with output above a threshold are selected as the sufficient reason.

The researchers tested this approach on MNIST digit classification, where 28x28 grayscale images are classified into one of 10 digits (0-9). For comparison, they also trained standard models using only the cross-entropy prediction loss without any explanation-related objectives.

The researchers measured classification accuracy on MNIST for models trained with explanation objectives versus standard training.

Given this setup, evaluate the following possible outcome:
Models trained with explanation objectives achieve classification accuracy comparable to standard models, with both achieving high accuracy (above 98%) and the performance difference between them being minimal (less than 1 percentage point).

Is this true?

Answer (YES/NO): NO